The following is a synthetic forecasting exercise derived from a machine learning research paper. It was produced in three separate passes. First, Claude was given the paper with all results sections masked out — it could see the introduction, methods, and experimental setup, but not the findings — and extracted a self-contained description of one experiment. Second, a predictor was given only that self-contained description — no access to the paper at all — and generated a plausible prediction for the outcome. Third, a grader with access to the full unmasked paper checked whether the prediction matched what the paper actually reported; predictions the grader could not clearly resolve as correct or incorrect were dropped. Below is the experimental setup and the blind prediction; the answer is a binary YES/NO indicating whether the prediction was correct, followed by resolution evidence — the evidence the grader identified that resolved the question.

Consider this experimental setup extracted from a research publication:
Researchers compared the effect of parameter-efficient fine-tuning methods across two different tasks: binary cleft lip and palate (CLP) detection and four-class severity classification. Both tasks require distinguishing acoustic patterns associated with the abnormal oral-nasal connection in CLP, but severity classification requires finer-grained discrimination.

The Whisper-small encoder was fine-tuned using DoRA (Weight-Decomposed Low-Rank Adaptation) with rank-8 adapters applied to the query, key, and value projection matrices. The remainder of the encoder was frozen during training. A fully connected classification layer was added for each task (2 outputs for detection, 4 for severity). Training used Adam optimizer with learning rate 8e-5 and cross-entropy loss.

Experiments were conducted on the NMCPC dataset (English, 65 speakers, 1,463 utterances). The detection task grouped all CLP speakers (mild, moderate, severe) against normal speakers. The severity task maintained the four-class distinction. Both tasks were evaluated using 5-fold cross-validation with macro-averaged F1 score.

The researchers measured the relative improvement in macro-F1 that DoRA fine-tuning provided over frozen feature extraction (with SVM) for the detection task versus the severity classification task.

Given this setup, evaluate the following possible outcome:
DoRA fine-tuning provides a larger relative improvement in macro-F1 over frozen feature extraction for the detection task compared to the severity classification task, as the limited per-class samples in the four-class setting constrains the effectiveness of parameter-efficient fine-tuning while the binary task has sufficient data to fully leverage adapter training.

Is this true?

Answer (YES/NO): NO